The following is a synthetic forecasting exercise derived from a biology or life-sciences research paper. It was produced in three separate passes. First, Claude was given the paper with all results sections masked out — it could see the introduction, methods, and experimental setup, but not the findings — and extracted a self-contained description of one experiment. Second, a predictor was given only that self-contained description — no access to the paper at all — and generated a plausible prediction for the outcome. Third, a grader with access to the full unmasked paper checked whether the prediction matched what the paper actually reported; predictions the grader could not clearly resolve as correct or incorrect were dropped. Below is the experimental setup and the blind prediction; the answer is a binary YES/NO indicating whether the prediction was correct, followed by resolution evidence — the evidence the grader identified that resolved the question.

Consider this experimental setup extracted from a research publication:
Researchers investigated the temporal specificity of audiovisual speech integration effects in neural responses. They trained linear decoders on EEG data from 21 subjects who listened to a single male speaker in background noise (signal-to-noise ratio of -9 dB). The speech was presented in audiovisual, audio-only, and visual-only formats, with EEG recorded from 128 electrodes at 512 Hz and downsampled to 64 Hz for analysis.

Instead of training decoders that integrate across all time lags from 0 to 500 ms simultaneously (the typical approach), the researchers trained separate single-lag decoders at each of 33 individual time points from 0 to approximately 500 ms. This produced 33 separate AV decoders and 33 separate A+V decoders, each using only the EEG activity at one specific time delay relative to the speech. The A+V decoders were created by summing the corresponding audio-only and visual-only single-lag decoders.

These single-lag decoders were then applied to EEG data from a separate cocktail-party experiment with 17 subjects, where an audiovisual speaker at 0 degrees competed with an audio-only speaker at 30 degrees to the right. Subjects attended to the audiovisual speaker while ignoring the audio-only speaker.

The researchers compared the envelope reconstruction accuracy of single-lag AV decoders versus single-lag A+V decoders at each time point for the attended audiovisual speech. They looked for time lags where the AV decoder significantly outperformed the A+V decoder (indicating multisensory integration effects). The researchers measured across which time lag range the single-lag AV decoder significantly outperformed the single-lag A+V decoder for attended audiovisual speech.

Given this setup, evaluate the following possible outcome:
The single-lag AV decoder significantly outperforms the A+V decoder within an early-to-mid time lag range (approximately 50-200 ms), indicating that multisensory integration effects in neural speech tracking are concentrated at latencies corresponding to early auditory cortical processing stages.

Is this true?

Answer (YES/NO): NO